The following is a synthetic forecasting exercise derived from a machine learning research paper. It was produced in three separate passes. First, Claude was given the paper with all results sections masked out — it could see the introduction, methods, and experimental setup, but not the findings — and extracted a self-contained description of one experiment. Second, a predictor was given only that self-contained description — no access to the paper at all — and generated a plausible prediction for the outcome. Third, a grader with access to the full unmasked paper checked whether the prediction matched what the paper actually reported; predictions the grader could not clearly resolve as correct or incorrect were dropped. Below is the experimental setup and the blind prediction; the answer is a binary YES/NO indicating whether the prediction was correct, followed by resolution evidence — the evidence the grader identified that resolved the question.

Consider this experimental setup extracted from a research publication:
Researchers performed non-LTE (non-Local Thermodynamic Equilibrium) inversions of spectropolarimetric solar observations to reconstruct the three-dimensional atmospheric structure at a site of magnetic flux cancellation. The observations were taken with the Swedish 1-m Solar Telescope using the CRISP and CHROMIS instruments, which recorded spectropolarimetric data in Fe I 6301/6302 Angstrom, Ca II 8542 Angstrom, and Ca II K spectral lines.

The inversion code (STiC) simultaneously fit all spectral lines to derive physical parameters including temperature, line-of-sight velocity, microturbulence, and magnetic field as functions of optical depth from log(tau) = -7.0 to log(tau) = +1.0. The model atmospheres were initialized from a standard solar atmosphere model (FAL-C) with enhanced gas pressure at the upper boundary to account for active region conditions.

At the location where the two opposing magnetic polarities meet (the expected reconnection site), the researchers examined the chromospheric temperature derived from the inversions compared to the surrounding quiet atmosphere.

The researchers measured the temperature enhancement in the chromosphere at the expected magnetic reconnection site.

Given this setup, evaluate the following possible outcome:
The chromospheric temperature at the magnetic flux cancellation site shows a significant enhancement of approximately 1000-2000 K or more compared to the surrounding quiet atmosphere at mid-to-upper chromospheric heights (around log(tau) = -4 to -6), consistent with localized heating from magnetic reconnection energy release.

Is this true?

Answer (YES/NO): YES